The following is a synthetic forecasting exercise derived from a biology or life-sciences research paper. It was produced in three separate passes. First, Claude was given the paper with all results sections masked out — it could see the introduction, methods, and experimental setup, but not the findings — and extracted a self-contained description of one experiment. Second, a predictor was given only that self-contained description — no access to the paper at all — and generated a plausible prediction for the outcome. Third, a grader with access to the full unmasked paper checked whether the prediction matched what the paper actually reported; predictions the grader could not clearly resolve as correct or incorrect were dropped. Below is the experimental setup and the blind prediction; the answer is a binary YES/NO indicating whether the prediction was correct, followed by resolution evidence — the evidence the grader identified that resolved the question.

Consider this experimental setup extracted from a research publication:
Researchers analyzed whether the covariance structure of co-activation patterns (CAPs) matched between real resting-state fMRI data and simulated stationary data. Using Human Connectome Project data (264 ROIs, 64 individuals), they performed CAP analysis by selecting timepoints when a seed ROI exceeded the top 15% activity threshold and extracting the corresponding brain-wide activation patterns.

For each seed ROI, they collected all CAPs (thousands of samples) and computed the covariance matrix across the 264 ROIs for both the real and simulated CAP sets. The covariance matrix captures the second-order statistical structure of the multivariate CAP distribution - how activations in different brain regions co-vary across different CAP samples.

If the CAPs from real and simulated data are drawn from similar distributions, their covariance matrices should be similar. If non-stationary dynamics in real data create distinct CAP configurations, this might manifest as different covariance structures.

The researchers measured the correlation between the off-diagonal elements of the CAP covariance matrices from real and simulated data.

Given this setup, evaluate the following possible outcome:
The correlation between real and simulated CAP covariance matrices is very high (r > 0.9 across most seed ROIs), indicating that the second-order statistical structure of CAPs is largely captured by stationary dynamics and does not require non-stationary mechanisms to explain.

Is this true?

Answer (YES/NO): YES